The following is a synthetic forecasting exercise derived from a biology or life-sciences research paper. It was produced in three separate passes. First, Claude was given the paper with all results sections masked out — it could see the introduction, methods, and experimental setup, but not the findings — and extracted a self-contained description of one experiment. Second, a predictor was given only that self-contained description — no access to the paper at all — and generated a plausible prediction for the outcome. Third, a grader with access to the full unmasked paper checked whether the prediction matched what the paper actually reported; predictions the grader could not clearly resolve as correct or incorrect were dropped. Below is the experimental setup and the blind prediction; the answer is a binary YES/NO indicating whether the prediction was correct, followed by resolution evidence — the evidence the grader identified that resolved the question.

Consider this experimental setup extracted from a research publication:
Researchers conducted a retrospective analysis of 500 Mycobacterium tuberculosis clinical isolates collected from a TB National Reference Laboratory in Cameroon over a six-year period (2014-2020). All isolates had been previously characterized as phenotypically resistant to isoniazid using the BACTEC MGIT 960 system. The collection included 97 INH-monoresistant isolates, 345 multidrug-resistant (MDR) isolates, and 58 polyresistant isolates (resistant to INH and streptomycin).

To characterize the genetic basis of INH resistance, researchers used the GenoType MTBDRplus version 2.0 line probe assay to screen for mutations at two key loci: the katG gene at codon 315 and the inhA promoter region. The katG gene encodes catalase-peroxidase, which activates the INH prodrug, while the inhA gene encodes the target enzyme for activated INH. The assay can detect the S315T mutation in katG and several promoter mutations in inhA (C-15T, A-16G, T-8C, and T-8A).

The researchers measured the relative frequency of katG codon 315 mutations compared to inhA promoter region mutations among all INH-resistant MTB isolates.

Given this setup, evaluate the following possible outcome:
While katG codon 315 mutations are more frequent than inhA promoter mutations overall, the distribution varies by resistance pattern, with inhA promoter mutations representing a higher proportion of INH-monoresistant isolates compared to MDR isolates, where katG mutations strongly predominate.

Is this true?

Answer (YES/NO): YES